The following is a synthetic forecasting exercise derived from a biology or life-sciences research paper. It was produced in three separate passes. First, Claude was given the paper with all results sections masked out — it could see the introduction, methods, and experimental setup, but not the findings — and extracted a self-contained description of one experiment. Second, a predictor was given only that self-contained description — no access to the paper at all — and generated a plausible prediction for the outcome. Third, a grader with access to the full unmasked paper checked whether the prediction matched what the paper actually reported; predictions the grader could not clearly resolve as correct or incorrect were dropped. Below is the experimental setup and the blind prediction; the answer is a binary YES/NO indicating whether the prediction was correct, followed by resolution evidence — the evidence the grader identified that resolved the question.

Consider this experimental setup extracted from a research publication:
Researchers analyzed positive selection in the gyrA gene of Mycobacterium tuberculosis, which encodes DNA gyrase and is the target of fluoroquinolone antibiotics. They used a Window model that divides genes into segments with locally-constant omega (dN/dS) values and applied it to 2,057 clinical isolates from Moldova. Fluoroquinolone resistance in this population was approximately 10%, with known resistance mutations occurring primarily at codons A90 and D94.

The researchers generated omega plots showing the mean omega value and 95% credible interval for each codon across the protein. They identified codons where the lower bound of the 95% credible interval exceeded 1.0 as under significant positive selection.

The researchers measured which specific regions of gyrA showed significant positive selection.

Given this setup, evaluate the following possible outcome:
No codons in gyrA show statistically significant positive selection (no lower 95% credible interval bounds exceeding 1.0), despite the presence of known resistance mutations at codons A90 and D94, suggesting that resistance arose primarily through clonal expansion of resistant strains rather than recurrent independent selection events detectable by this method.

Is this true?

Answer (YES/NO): NO